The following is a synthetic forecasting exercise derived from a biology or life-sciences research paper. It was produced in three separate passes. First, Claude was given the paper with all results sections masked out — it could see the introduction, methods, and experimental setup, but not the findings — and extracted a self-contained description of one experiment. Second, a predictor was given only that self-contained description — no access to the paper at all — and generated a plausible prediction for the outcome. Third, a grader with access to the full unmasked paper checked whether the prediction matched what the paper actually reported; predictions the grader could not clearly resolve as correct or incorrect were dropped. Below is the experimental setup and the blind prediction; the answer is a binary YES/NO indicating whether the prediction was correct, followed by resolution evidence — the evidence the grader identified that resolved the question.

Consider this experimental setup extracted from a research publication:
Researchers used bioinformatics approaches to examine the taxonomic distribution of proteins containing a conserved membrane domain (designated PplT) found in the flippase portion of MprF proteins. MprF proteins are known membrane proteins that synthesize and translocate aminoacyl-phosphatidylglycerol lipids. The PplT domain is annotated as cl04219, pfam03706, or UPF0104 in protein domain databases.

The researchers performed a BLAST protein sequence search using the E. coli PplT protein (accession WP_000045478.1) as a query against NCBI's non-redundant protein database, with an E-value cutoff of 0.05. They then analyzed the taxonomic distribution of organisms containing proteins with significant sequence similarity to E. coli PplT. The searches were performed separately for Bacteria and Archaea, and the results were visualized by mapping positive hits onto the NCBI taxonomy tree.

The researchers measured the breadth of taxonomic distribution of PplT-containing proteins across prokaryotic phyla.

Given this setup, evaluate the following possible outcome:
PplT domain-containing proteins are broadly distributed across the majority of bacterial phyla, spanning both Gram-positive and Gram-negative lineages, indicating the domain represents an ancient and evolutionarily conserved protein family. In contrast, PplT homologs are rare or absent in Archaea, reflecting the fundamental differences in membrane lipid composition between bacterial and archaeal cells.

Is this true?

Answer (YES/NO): NO